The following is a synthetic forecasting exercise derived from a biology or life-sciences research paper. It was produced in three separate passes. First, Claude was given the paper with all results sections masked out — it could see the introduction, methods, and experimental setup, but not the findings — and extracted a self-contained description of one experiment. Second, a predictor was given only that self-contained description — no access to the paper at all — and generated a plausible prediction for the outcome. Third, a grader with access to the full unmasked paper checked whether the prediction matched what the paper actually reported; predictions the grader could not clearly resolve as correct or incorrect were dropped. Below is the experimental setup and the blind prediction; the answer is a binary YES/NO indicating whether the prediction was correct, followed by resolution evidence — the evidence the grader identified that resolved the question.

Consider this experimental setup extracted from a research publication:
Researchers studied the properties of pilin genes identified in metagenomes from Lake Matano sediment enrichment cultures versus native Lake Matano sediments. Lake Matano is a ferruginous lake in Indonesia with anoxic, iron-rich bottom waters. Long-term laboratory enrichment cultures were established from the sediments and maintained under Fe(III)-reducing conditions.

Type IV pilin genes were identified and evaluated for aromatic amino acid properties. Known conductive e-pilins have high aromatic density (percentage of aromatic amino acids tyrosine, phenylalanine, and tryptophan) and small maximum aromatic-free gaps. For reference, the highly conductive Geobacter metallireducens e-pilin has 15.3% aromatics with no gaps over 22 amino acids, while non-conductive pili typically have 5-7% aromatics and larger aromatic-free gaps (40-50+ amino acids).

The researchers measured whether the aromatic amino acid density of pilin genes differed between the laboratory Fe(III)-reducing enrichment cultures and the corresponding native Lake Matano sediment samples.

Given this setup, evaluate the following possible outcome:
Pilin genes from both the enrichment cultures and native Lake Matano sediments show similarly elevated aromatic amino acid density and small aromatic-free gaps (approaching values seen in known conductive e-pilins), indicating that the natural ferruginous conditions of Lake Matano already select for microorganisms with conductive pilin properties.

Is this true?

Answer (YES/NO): NO